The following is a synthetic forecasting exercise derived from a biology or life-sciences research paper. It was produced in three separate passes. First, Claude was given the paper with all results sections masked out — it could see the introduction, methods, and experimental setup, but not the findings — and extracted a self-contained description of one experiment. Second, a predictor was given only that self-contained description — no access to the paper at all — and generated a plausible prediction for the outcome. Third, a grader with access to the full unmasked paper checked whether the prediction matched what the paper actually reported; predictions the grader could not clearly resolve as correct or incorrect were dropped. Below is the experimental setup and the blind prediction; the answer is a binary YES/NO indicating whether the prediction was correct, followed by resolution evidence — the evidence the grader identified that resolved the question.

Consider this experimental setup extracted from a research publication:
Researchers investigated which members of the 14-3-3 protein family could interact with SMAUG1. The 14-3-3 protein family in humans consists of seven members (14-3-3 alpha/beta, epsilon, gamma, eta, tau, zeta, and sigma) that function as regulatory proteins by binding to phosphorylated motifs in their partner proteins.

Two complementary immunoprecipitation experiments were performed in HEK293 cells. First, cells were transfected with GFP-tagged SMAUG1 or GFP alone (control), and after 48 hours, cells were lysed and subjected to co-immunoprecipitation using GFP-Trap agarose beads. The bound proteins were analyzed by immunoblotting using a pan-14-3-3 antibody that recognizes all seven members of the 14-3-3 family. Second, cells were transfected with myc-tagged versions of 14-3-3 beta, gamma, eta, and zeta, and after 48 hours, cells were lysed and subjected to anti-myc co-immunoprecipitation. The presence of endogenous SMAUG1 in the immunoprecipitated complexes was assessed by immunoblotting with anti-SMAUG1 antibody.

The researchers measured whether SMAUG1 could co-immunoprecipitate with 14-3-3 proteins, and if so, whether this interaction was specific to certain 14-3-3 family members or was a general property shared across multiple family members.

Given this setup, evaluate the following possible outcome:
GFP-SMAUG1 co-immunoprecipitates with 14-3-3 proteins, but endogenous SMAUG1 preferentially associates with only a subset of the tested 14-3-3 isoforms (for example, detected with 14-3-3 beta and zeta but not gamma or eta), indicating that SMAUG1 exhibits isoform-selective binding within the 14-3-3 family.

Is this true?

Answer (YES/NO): NO